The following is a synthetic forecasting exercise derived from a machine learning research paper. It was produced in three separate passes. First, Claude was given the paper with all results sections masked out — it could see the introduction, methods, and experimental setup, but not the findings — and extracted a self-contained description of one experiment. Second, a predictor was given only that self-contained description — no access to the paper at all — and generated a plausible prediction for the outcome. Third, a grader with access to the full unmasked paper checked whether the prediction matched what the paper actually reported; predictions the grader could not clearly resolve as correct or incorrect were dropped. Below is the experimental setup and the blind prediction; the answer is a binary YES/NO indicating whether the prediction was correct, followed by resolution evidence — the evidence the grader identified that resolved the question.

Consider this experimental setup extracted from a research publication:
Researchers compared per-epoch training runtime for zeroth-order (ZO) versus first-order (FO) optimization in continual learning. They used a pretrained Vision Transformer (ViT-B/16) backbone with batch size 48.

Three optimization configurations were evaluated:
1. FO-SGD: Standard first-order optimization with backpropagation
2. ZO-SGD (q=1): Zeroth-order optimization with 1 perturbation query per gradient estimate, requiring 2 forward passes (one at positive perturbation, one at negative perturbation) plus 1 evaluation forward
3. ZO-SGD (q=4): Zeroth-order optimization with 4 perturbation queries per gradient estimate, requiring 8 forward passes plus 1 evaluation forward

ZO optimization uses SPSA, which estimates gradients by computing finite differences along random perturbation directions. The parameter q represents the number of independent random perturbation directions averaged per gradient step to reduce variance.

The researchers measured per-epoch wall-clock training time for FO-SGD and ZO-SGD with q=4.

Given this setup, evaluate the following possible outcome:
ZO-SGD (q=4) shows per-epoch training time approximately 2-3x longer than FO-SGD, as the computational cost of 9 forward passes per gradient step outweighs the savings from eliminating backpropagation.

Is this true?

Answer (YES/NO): YES